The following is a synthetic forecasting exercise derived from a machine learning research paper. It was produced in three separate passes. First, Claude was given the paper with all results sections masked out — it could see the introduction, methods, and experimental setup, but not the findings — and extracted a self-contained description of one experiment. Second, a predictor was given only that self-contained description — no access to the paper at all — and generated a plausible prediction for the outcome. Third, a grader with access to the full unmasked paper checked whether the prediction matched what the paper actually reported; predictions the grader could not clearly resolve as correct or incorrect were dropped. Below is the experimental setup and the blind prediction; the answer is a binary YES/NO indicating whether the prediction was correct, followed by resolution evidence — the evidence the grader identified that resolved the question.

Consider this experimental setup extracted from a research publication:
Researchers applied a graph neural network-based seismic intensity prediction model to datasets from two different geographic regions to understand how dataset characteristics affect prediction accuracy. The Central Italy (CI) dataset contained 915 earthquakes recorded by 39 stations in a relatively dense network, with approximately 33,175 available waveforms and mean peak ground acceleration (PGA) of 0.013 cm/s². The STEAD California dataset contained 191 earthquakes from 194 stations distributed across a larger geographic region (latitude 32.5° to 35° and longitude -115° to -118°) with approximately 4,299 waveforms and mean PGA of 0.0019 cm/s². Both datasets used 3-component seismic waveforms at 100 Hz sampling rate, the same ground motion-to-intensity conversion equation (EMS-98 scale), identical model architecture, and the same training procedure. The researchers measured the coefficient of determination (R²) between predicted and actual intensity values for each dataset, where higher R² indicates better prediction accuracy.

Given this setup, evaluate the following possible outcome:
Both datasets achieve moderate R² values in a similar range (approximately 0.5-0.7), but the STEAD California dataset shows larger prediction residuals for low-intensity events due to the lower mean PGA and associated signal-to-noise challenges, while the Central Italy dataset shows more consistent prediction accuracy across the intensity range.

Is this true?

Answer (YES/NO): NO